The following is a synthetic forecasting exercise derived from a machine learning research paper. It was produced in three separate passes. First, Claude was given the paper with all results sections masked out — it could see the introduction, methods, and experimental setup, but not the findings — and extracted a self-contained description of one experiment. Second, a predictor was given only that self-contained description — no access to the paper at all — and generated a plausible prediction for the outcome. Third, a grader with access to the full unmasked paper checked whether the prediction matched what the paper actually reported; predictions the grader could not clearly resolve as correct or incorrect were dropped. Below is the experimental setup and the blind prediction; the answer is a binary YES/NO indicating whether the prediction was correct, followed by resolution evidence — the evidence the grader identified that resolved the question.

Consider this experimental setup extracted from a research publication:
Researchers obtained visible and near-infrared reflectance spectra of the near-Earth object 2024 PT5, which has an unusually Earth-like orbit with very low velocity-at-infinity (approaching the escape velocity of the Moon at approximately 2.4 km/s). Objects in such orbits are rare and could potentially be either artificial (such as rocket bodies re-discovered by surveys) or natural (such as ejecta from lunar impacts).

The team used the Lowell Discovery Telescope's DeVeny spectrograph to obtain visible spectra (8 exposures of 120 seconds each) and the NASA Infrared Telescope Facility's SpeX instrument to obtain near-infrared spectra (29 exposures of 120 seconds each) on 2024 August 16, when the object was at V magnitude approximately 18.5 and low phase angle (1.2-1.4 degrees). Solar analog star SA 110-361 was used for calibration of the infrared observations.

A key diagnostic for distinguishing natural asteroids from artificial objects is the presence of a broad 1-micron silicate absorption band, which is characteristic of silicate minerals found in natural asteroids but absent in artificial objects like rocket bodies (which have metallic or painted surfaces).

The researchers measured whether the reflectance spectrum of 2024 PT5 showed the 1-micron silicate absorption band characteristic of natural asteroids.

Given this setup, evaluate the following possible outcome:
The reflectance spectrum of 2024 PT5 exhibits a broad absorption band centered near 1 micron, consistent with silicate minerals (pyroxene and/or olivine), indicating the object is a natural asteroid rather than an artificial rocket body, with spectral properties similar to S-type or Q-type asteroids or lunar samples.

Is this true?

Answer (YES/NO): NO